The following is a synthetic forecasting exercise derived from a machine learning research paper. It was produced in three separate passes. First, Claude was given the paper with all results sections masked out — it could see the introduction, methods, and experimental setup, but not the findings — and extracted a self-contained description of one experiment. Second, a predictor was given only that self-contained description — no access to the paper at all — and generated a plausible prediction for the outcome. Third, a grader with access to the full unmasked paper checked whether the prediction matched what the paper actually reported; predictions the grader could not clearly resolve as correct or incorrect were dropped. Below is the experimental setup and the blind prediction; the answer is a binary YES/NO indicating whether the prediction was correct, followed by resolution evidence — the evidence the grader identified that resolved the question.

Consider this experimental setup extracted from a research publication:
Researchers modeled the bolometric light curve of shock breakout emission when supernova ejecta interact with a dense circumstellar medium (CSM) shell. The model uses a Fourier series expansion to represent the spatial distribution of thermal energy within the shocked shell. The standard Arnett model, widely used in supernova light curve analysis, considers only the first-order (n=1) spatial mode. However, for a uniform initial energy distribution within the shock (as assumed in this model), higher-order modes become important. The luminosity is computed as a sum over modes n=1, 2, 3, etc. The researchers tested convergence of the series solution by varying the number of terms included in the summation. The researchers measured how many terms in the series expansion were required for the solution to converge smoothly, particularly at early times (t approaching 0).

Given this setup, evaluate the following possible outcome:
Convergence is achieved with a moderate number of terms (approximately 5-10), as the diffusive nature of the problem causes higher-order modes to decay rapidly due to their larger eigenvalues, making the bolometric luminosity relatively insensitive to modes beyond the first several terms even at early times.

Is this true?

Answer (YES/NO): NO